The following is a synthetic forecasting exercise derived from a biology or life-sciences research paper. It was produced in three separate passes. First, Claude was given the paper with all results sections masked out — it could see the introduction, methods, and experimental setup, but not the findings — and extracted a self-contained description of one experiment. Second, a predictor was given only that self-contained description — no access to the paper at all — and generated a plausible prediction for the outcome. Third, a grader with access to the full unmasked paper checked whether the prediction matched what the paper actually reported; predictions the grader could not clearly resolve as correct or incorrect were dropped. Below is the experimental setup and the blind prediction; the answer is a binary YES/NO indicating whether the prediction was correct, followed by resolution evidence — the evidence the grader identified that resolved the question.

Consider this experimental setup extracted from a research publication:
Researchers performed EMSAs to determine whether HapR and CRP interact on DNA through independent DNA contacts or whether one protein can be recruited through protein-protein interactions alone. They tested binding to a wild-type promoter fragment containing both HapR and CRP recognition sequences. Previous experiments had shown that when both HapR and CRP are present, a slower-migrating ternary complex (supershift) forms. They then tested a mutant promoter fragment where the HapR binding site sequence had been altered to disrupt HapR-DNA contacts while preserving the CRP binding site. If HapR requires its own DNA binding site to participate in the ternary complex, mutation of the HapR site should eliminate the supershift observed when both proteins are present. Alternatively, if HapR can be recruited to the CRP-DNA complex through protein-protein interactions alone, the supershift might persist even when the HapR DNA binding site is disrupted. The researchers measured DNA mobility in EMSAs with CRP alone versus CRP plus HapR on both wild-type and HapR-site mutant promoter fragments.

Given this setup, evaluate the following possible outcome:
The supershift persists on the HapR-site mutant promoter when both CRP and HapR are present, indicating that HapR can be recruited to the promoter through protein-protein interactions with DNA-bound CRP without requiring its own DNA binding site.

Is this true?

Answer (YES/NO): NO